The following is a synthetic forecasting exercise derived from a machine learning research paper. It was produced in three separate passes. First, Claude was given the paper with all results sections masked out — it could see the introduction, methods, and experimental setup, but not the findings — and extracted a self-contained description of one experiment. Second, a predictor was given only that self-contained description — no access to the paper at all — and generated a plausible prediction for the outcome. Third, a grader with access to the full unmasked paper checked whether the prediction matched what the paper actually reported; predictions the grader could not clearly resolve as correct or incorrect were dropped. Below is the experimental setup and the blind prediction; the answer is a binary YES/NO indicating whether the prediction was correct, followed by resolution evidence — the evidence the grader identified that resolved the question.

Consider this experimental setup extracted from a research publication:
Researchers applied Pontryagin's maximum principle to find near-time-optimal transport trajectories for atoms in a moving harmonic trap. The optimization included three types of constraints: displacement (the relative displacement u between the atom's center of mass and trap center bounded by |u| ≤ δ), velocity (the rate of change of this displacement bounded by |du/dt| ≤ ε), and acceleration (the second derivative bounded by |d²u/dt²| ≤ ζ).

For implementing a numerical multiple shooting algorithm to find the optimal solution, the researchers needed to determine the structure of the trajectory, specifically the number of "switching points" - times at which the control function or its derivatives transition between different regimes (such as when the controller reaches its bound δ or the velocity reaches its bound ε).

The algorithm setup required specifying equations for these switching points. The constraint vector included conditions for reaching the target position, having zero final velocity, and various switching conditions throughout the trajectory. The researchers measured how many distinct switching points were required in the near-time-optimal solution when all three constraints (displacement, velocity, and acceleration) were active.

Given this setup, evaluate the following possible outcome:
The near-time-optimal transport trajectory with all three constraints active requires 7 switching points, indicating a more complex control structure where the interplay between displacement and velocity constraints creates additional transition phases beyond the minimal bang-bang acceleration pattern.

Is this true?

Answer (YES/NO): NO